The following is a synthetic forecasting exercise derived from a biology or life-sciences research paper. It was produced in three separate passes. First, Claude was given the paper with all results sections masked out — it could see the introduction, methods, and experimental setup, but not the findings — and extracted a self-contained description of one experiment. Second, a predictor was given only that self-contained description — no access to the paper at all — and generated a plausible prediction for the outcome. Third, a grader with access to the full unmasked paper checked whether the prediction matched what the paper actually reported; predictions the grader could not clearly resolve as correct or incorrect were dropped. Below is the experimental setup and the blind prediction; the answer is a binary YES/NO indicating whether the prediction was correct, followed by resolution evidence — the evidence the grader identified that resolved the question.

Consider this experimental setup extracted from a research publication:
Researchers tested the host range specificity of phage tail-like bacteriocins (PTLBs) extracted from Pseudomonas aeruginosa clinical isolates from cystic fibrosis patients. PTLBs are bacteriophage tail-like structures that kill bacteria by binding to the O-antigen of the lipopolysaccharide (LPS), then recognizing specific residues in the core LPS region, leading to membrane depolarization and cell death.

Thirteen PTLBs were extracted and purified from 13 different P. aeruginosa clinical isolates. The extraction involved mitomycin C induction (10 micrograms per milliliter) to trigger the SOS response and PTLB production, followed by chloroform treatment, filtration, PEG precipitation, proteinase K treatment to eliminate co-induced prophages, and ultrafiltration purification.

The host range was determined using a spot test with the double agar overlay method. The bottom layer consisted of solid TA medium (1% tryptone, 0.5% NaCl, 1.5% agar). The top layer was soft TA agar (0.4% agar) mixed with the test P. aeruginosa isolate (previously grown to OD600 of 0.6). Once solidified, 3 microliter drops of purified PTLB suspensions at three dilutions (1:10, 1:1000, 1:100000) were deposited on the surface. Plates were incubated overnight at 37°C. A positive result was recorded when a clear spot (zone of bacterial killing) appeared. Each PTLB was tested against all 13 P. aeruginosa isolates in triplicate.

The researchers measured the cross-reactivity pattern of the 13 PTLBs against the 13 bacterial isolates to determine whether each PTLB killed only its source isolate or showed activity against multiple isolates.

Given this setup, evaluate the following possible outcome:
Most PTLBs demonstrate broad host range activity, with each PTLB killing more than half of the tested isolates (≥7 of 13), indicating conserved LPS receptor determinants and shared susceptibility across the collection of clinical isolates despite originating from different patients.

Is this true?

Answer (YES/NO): NO